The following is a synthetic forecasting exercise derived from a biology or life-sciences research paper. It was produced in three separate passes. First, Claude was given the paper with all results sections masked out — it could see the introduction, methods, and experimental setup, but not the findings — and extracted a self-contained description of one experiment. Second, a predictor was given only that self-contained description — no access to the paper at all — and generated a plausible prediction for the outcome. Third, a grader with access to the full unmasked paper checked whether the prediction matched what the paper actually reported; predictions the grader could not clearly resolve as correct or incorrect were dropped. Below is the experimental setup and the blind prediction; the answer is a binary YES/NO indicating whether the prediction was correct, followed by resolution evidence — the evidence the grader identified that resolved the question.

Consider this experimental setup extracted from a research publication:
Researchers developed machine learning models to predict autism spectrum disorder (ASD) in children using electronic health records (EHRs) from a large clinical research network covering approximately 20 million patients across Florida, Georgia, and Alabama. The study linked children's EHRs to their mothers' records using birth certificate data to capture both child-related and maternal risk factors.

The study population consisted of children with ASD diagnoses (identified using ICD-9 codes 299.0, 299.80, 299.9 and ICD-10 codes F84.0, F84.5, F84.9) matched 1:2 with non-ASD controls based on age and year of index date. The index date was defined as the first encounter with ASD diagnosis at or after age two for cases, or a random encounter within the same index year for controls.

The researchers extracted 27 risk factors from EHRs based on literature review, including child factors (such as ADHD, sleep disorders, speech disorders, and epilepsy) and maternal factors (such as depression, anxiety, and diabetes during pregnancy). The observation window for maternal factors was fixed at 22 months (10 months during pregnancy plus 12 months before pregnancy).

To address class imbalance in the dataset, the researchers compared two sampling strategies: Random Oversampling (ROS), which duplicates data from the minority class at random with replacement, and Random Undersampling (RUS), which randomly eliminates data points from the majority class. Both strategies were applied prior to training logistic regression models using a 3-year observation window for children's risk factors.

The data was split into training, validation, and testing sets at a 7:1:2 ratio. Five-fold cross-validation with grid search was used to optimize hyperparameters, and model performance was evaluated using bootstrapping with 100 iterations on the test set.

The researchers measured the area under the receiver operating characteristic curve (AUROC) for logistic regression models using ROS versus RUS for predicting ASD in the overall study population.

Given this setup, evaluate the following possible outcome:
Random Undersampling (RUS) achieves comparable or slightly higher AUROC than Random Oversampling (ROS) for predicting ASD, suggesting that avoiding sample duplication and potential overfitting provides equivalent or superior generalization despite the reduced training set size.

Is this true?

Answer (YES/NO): YES